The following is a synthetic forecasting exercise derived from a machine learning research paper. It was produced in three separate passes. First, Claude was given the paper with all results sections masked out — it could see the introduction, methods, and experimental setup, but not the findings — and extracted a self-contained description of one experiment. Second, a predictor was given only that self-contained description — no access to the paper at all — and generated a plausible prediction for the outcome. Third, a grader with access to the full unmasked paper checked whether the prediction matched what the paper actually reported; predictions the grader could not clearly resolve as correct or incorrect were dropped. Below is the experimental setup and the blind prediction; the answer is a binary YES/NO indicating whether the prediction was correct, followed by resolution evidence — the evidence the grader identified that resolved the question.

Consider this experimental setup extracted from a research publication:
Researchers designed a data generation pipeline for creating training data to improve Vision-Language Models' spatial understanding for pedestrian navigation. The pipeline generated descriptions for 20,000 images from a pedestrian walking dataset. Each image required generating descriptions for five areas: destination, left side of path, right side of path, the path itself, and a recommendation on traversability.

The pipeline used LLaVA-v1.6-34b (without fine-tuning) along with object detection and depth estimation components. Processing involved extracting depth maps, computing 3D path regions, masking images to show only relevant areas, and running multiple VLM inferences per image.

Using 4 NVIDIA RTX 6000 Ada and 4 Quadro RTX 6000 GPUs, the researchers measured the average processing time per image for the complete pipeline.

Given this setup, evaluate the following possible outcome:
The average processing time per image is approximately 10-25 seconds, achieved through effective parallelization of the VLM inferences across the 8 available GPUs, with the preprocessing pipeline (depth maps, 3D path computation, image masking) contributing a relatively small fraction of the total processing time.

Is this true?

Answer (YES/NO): NO